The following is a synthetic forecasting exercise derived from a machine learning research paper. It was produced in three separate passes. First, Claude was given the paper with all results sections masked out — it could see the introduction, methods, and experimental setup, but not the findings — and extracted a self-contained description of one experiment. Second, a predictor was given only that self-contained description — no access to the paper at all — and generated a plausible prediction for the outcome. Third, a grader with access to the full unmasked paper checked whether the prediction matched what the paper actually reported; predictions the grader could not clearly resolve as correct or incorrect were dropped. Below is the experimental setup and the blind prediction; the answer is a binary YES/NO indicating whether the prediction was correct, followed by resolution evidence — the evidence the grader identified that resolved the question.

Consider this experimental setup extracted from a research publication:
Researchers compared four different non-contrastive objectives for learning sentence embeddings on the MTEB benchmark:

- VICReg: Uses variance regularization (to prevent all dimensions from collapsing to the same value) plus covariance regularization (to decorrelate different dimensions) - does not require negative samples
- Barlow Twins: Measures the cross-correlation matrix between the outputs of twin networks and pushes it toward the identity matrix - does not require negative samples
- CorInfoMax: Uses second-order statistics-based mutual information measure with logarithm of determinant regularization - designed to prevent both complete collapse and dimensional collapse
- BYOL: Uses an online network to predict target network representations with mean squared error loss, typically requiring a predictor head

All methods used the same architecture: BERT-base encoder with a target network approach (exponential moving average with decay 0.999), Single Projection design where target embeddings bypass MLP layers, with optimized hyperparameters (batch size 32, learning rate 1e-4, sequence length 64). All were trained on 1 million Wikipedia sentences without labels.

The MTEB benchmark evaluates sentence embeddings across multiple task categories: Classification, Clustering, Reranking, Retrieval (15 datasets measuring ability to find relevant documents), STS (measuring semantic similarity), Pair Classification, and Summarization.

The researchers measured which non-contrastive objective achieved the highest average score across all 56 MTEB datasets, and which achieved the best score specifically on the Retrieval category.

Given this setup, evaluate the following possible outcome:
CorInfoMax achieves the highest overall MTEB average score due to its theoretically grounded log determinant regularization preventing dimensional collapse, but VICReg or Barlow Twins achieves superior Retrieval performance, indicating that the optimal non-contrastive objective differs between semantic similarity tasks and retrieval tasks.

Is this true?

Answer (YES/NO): NO